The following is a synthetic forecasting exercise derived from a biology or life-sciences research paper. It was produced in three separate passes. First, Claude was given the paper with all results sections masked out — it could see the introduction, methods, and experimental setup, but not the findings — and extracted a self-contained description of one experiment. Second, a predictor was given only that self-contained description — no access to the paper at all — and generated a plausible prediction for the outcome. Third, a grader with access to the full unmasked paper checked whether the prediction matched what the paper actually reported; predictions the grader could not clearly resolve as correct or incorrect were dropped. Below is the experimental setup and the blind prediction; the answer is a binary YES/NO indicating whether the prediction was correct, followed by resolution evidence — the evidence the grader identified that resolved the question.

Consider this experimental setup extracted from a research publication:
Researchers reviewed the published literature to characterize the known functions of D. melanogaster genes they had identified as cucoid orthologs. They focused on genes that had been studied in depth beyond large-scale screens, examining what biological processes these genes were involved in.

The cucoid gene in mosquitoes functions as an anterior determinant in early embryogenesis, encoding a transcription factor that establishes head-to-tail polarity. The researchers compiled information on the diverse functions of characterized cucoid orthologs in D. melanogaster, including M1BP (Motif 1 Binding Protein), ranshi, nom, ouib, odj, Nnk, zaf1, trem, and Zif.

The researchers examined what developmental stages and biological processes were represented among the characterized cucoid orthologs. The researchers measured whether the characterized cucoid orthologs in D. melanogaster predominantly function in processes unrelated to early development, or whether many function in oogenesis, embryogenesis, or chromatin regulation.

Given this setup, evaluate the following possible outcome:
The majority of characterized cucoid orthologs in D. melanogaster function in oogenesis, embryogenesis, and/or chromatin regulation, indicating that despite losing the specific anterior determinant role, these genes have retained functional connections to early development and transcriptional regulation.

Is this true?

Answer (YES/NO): YES